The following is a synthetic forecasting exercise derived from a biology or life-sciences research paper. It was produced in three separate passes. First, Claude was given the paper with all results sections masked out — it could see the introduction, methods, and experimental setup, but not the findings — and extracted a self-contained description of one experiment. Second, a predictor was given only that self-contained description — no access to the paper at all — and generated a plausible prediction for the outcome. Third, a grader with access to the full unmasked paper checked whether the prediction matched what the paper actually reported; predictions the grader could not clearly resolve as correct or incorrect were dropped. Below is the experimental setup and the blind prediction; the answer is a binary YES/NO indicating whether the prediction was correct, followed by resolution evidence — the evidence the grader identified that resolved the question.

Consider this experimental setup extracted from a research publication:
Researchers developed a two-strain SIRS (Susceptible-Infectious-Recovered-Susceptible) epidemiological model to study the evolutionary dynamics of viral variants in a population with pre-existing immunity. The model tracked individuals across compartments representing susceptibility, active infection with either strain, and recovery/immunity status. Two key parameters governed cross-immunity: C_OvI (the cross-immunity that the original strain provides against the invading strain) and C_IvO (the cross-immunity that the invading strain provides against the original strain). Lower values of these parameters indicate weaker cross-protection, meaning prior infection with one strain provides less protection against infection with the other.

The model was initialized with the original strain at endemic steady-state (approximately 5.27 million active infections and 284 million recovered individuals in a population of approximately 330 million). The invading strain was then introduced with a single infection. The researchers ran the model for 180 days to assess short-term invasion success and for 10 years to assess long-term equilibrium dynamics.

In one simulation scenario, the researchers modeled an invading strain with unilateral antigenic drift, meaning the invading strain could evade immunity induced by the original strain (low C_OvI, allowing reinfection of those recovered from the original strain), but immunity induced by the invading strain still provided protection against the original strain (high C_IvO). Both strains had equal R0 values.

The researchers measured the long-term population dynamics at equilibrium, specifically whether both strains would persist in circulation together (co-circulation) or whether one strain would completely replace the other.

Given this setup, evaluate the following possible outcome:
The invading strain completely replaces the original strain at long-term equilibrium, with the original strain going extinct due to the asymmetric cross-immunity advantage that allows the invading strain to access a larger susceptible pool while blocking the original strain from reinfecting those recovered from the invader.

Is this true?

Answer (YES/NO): YES